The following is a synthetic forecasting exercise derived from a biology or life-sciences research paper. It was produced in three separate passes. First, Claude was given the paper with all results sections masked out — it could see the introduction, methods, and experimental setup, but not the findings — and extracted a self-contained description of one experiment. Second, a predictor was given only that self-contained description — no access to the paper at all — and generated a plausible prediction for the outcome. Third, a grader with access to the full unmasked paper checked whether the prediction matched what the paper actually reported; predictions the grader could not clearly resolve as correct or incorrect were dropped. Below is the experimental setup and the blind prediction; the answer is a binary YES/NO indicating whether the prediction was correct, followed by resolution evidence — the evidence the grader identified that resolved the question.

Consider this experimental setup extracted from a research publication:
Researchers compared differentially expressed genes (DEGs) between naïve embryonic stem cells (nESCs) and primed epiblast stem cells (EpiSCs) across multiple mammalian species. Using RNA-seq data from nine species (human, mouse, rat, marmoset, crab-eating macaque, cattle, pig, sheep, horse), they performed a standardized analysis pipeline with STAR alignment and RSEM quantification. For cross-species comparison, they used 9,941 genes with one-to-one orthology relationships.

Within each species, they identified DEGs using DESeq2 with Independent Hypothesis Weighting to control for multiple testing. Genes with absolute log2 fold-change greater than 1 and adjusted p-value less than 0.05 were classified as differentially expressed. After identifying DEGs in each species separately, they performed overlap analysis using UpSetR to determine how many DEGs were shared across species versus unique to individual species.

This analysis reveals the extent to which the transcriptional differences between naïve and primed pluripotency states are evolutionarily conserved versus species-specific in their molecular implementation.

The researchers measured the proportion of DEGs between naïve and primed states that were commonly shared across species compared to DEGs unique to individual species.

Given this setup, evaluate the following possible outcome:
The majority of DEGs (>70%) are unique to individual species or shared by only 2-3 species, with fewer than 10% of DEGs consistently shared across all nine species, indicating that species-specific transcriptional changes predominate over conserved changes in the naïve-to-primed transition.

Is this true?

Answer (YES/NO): YES